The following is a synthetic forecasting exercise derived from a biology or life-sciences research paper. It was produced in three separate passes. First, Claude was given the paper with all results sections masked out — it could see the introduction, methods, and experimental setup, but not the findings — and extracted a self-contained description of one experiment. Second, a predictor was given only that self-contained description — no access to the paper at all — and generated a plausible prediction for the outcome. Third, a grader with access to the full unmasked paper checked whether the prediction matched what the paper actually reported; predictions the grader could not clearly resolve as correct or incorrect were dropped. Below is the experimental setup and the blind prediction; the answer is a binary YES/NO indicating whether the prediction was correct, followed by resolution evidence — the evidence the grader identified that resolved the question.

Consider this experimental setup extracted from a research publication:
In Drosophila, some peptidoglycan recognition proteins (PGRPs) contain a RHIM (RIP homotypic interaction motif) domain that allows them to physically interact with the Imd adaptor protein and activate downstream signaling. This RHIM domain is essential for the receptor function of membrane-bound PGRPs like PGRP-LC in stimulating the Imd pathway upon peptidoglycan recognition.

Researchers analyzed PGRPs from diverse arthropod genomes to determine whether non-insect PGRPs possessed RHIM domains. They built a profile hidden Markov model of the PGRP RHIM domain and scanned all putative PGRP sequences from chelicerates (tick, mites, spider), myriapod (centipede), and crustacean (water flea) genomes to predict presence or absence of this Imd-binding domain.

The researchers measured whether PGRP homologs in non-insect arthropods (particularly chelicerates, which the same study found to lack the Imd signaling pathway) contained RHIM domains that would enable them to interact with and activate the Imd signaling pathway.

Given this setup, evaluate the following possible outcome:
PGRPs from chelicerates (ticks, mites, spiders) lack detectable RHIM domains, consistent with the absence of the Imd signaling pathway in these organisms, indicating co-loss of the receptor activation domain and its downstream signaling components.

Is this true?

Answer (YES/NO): YES